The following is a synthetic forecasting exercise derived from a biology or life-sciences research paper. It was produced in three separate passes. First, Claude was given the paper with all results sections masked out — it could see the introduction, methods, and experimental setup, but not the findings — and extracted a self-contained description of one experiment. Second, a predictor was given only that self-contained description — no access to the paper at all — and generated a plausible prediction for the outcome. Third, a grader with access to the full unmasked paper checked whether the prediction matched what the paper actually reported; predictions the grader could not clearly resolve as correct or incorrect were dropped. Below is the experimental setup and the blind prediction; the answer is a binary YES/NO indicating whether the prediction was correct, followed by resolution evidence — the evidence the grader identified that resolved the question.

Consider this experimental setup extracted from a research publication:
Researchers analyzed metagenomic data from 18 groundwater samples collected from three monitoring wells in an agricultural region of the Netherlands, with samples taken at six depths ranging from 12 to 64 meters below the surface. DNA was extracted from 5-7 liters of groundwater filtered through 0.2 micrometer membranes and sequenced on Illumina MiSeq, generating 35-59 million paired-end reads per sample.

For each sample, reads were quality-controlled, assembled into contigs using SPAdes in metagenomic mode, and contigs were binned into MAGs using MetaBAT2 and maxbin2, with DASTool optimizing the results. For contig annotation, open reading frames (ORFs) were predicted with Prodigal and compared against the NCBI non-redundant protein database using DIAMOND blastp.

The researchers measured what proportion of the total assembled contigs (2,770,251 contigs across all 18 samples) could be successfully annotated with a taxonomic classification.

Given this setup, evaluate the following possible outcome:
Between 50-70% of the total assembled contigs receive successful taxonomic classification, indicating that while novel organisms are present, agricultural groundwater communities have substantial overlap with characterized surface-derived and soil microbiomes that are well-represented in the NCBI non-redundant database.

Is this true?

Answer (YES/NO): NO